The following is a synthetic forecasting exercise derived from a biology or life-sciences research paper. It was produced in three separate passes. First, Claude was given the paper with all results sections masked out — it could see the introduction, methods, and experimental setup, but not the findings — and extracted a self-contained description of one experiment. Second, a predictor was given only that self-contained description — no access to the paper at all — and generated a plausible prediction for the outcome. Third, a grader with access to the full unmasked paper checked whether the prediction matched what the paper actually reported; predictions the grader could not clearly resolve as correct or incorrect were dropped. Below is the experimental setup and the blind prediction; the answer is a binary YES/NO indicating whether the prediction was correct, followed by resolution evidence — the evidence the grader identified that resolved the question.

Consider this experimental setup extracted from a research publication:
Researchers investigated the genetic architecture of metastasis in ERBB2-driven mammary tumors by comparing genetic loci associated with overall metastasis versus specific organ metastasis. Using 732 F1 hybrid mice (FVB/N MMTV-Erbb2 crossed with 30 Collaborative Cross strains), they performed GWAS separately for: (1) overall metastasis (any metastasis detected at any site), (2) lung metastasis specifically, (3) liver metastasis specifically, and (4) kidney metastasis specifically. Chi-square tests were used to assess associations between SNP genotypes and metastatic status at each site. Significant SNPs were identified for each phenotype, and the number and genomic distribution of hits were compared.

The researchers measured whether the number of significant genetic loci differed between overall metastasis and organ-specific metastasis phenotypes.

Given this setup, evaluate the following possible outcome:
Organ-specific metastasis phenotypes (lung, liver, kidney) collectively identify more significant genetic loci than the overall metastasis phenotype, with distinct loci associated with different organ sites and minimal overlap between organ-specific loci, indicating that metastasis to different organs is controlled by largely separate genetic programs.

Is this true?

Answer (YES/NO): NO